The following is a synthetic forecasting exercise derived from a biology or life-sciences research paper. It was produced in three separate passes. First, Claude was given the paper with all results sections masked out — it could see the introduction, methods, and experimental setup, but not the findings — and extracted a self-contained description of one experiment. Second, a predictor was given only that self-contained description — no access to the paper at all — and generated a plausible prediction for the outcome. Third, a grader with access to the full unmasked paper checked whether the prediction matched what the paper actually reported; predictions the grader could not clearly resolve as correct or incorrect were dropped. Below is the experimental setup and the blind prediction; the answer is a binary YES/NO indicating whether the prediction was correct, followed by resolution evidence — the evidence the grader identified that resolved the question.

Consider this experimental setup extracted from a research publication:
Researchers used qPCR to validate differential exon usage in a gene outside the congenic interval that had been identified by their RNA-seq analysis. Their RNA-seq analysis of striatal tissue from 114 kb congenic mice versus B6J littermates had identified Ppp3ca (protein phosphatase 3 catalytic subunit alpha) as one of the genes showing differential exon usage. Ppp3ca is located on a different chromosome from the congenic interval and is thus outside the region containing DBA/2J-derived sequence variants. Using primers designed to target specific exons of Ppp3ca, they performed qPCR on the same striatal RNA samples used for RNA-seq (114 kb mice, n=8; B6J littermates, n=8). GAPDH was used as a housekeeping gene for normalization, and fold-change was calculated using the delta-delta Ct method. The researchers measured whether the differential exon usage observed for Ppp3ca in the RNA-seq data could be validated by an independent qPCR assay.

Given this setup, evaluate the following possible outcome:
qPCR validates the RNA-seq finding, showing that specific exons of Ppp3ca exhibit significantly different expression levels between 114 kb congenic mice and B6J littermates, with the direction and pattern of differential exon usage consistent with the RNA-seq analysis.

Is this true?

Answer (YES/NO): YES